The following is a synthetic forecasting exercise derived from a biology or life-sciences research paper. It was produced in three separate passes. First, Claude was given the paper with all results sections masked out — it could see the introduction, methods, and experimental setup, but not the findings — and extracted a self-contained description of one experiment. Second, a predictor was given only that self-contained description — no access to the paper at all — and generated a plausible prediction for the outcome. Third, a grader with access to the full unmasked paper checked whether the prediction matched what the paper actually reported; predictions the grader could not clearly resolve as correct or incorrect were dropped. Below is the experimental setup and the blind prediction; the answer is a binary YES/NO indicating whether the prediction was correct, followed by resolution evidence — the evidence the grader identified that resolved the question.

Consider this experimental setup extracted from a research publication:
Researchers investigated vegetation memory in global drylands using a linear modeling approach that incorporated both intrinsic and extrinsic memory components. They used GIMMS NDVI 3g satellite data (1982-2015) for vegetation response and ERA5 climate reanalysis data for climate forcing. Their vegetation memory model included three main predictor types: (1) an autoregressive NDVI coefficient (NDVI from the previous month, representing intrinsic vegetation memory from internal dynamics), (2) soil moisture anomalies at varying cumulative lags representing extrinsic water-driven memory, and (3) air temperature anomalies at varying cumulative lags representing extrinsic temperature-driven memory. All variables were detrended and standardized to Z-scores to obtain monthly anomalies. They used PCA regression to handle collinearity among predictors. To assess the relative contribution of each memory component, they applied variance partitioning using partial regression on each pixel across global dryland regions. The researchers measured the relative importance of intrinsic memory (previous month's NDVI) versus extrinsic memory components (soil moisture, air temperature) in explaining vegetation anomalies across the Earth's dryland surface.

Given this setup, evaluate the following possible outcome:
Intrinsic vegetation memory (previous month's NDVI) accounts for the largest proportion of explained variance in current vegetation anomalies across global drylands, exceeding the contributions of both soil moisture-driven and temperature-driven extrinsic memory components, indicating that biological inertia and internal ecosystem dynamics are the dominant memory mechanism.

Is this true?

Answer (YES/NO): YES